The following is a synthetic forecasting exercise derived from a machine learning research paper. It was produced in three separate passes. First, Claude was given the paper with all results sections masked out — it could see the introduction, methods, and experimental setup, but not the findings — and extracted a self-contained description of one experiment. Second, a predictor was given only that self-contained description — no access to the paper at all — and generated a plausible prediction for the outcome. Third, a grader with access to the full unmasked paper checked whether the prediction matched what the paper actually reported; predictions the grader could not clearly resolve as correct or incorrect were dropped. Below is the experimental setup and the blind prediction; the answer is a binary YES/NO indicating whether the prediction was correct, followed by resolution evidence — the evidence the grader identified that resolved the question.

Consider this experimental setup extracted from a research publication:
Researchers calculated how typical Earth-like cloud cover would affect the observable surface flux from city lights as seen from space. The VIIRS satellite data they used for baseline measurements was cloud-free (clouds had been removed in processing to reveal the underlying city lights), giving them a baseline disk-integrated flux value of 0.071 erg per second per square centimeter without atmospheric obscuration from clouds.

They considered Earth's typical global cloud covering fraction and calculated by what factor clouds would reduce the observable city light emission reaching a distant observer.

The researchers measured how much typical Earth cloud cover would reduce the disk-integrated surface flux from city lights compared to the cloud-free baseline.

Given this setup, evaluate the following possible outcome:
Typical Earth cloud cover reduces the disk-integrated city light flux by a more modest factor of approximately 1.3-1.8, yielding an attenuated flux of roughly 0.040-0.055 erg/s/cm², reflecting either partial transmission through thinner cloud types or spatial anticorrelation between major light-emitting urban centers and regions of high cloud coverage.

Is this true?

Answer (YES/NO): NO